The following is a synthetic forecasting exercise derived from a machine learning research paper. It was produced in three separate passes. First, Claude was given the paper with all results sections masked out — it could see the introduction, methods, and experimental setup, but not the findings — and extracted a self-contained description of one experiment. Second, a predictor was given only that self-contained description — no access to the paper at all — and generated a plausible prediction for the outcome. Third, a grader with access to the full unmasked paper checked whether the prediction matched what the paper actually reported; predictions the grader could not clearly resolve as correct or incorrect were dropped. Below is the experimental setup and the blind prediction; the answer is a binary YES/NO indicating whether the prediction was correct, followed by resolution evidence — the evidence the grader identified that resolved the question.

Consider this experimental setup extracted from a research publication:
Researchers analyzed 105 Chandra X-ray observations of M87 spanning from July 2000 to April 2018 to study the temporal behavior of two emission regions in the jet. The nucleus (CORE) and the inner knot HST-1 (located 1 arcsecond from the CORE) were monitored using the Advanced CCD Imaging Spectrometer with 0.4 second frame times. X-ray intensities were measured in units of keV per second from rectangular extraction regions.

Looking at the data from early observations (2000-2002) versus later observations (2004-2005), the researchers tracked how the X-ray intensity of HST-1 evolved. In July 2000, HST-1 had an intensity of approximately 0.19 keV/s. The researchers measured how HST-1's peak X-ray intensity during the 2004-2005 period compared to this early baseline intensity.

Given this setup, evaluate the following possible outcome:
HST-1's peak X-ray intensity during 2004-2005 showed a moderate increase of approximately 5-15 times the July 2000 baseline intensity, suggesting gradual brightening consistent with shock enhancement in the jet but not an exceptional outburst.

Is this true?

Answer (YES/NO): NO